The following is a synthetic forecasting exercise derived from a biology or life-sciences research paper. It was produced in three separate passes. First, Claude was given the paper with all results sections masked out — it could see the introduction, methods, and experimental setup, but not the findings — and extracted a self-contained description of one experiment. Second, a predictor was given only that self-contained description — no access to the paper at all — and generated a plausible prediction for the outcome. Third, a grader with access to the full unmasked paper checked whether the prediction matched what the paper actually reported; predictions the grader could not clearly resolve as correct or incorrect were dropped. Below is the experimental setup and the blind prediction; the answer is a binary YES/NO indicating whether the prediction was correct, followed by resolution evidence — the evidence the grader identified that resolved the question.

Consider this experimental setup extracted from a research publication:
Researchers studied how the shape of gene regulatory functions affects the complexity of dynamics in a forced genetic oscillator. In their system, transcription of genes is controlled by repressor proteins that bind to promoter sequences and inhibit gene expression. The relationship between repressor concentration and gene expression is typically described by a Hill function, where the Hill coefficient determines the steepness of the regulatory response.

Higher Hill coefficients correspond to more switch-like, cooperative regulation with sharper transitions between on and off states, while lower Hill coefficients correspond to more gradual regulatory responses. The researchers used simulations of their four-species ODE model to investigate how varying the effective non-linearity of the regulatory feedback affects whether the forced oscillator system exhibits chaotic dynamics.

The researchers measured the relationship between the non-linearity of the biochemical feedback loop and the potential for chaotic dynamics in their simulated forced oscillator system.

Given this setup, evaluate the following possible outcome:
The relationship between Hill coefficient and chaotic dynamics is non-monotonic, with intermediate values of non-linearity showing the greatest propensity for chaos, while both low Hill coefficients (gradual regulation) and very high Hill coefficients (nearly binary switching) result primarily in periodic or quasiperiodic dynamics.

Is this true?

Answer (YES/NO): NO